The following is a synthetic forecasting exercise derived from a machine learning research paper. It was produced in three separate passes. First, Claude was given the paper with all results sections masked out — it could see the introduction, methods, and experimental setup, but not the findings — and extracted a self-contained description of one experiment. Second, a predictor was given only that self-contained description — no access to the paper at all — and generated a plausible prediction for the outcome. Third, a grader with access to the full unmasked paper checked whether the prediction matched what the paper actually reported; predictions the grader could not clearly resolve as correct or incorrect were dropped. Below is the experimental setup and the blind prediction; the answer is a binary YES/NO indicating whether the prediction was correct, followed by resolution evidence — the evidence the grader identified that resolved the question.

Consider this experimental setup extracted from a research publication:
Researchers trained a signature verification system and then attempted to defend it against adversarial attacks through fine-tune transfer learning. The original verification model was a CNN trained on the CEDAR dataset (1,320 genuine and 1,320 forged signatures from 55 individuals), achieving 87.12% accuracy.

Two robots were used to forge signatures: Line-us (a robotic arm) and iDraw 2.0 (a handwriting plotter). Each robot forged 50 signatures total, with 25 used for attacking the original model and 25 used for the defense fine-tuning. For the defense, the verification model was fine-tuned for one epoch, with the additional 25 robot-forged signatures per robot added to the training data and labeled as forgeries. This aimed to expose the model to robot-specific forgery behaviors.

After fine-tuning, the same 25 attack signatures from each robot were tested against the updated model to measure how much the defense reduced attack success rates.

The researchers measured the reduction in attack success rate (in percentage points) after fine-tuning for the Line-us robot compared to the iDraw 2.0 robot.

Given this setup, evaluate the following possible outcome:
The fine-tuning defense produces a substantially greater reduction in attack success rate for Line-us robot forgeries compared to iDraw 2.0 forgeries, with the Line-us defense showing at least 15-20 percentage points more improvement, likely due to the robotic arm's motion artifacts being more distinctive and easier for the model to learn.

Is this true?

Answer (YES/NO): NO